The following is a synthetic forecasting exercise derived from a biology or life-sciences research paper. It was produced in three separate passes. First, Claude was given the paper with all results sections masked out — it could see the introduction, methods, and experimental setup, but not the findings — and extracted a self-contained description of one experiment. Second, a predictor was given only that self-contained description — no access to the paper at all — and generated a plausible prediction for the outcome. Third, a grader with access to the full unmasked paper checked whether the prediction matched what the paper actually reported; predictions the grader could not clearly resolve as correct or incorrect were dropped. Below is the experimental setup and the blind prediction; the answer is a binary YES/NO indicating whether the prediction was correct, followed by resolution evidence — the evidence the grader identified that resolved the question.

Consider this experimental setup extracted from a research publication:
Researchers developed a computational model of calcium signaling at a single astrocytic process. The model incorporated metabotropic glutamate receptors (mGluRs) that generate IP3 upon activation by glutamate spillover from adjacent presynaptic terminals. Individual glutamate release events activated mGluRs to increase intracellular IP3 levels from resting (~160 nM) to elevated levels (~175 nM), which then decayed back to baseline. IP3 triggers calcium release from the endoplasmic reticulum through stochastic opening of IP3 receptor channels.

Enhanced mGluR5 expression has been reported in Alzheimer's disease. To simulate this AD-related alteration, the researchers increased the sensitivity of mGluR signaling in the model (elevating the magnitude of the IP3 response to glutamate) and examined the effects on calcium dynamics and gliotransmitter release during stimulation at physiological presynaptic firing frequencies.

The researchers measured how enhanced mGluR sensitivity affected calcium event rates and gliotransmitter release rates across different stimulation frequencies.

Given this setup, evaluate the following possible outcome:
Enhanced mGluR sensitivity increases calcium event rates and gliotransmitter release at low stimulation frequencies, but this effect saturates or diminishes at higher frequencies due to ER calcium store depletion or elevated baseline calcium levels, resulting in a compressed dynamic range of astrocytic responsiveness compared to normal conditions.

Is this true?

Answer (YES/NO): NO